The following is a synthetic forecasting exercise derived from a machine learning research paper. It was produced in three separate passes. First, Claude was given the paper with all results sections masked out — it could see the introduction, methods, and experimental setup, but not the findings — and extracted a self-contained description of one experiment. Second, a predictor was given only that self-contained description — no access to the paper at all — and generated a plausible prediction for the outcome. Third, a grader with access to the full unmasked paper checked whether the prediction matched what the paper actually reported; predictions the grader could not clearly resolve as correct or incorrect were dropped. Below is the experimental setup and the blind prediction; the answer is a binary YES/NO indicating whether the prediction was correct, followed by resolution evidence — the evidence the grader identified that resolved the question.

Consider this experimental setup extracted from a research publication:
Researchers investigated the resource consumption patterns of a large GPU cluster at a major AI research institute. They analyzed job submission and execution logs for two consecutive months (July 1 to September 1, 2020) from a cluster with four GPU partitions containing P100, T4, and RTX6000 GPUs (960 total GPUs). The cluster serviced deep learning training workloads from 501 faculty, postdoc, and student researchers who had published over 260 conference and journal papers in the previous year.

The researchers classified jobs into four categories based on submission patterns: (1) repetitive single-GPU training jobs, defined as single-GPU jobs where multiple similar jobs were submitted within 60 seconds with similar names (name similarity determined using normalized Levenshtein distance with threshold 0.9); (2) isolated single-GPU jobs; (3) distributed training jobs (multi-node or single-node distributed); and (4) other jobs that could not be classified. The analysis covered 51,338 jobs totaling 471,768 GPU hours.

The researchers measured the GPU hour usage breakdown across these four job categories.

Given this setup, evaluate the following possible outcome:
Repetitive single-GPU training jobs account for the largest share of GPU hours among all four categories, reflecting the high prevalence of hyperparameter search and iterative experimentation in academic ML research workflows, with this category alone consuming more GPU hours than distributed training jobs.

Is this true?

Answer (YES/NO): YES